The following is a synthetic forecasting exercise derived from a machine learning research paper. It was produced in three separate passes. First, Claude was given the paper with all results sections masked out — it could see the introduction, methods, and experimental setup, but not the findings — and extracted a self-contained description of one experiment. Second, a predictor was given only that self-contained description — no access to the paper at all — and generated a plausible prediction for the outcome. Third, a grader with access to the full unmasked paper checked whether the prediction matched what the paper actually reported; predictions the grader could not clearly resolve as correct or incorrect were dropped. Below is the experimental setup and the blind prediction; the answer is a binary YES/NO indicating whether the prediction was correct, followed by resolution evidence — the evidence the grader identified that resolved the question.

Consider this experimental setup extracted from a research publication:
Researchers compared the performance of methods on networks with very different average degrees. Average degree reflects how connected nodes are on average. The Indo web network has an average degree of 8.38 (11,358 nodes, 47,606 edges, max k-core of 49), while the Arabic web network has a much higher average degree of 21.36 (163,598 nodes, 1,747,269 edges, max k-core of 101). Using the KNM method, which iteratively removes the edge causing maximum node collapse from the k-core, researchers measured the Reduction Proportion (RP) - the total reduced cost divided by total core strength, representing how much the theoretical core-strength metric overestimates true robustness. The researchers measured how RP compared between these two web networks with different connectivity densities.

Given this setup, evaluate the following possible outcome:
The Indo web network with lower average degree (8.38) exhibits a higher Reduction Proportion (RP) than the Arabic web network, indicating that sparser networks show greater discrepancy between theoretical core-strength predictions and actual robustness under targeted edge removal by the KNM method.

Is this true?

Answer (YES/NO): YES